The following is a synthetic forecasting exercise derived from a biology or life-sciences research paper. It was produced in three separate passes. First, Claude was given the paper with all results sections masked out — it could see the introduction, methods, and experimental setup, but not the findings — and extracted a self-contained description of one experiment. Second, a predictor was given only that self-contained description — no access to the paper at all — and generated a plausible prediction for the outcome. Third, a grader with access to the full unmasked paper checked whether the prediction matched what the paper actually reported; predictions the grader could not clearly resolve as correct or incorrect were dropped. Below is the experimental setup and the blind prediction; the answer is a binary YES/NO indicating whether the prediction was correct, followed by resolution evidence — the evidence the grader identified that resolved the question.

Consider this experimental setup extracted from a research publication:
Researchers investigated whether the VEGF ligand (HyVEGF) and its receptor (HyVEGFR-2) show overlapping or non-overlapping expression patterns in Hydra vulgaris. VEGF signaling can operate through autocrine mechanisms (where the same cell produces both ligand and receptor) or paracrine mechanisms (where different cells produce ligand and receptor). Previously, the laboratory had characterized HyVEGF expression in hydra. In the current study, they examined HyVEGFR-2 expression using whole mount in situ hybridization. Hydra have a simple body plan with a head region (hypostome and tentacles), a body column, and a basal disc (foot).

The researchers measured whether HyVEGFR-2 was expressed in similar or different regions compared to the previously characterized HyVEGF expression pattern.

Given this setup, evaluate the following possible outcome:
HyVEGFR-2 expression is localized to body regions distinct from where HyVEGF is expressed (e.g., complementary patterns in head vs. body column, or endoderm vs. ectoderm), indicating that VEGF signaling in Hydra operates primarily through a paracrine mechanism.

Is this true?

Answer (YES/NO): NO